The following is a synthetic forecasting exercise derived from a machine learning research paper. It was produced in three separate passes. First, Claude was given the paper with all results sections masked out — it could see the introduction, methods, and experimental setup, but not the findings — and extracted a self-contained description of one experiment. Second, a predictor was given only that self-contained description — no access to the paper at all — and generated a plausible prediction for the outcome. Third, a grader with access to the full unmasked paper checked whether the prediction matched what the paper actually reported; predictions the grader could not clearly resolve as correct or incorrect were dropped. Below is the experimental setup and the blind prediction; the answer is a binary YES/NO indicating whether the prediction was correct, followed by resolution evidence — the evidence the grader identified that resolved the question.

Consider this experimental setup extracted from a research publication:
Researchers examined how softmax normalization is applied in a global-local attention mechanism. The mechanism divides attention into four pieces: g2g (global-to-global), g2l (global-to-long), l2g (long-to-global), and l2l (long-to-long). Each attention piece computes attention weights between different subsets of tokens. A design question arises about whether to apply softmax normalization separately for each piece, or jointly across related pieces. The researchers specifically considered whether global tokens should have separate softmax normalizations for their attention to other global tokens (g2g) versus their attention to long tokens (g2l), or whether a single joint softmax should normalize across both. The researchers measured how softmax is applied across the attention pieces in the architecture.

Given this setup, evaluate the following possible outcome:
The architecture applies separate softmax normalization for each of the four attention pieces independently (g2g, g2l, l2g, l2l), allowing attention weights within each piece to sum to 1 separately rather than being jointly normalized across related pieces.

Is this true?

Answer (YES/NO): NO